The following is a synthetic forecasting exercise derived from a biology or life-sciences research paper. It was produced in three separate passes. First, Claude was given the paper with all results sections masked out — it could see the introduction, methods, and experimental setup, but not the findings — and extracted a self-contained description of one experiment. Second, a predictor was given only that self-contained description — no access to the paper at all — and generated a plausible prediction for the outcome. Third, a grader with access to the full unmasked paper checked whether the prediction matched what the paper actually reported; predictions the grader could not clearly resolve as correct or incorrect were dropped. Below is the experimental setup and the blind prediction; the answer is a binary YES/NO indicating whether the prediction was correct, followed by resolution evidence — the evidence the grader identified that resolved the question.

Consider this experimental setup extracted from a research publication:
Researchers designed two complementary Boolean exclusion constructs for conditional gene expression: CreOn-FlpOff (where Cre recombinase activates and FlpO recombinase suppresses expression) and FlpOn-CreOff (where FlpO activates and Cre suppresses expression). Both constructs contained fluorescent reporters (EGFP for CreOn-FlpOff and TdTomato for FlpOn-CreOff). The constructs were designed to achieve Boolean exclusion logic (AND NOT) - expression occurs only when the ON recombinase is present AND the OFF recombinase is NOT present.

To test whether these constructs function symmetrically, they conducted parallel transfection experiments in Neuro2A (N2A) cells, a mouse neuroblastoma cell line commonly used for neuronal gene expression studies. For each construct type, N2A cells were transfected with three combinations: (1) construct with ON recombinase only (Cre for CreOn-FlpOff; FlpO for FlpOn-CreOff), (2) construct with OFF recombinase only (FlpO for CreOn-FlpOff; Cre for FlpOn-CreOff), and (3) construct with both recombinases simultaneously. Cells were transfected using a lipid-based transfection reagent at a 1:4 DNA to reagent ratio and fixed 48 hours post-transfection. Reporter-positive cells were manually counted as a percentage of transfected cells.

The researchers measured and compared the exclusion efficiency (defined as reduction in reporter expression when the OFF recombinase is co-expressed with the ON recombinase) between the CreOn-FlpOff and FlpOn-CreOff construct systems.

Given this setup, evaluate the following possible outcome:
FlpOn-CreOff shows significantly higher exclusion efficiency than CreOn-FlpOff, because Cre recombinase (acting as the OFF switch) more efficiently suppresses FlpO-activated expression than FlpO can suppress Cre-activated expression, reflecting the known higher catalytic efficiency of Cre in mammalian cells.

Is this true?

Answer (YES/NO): NO